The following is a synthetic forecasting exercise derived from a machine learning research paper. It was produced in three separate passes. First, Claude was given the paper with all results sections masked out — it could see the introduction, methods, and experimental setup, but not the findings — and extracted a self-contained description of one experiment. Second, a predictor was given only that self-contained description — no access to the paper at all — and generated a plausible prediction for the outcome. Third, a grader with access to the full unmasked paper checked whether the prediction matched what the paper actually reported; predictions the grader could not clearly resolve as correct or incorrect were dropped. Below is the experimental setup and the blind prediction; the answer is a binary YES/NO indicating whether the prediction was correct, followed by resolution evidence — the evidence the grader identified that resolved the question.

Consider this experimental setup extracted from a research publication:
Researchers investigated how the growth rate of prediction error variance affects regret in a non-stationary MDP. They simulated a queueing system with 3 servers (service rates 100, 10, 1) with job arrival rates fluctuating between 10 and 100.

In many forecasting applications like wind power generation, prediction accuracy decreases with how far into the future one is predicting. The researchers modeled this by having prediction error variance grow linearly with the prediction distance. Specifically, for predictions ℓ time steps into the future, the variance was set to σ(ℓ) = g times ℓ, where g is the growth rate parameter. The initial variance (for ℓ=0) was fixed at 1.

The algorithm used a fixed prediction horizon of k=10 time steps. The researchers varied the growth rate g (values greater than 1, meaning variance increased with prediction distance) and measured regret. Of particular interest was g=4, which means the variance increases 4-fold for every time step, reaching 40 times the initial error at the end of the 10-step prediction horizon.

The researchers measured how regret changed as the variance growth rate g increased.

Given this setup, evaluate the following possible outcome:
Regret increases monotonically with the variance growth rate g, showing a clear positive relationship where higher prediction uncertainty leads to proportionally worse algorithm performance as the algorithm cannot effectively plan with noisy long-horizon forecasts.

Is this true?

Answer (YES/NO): NO